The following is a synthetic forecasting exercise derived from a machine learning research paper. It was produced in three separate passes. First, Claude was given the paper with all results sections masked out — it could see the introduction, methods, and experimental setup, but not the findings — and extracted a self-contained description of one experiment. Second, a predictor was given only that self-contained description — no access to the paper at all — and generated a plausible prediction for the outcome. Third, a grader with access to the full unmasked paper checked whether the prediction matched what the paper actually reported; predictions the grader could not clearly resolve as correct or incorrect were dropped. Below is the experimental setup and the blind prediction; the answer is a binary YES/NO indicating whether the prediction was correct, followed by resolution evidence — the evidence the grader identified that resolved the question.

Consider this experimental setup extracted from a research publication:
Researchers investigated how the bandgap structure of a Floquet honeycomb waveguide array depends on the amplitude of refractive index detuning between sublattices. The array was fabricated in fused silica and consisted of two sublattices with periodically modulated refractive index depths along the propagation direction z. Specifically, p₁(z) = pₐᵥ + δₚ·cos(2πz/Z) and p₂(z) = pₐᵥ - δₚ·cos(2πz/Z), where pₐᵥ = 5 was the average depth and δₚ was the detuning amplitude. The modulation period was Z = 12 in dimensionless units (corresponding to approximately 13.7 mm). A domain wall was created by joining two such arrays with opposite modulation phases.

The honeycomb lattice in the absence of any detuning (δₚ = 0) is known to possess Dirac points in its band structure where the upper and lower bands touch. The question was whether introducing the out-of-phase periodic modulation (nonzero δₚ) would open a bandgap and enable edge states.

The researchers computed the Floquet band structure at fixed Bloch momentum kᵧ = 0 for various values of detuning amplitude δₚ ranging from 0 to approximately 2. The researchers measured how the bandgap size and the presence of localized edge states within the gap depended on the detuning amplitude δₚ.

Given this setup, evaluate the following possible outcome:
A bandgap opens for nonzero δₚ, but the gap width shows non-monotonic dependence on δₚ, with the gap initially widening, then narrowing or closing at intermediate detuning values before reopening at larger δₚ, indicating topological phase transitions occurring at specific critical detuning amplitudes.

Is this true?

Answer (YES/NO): NO